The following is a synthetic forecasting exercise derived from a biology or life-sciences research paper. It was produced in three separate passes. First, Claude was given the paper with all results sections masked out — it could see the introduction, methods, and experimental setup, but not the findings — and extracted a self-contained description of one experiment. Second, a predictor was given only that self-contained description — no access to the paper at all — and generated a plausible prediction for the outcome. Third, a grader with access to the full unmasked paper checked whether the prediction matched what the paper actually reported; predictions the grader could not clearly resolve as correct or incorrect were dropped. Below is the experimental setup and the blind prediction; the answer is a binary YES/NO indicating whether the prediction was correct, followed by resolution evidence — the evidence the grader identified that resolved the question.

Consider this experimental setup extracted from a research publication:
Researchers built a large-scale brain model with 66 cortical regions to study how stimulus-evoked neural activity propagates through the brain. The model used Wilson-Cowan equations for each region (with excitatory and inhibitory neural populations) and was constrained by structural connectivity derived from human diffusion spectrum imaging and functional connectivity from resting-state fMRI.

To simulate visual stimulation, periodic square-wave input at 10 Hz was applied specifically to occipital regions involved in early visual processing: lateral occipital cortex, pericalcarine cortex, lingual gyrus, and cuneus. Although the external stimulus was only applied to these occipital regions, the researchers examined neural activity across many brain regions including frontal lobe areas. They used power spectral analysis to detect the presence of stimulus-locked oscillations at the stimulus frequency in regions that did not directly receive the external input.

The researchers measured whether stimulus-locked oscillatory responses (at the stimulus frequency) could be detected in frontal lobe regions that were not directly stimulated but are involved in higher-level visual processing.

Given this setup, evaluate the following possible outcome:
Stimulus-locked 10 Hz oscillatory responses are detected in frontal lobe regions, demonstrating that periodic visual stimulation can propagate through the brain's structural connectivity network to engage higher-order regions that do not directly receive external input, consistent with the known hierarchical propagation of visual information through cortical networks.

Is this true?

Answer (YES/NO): YES